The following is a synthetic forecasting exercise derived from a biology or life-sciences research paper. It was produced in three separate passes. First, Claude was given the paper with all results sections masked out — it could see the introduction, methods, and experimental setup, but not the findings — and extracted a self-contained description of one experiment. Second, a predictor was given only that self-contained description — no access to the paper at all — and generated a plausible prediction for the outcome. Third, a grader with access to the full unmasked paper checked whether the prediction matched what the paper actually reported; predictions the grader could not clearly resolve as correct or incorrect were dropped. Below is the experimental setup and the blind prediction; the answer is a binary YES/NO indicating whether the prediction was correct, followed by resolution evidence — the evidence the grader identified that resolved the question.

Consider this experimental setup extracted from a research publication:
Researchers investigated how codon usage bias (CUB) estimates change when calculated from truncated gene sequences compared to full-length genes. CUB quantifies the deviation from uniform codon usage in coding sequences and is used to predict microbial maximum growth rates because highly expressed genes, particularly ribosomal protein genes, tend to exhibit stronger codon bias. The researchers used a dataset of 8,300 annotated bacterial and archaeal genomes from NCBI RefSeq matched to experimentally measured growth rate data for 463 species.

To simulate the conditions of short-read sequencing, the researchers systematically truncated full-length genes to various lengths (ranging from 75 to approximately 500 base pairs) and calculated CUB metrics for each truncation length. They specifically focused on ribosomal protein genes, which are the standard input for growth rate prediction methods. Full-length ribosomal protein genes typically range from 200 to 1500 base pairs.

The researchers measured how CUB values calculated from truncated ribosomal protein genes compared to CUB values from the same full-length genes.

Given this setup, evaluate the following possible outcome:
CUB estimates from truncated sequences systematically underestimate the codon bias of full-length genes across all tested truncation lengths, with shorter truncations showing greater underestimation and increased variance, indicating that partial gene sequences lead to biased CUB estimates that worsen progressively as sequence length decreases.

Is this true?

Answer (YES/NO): NO